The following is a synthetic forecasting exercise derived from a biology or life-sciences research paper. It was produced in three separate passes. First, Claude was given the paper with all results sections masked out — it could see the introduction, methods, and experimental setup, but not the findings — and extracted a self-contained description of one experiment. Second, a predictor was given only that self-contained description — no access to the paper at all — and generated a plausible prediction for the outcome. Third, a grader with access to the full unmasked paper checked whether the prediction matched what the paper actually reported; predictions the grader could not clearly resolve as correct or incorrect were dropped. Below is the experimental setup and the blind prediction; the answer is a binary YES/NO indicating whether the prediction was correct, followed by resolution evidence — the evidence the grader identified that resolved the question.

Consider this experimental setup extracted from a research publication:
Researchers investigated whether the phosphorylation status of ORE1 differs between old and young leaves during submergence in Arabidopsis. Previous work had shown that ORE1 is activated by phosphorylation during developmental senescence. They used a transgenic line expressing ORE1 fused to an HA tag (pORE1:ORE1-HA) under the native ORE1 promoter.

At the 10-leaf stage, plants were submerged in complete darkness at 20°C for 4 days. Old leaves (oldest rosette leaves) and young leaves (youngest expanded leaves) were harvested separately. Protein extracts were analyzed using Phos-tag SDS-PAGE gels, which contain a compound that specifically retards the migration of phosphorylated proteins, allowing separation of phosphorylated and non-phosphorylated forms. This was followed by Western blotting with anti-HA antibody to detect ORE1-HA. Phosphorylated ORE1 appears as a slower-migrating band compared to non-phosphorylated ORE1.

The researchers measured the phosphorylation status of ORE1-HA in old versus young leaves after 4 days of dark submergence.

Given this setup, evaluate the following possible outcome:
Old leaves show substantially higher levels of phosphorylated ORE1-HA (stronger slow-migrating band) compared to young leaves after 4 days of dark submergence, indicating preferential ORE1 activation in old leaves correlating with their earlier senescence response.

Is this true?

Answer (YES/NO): YES